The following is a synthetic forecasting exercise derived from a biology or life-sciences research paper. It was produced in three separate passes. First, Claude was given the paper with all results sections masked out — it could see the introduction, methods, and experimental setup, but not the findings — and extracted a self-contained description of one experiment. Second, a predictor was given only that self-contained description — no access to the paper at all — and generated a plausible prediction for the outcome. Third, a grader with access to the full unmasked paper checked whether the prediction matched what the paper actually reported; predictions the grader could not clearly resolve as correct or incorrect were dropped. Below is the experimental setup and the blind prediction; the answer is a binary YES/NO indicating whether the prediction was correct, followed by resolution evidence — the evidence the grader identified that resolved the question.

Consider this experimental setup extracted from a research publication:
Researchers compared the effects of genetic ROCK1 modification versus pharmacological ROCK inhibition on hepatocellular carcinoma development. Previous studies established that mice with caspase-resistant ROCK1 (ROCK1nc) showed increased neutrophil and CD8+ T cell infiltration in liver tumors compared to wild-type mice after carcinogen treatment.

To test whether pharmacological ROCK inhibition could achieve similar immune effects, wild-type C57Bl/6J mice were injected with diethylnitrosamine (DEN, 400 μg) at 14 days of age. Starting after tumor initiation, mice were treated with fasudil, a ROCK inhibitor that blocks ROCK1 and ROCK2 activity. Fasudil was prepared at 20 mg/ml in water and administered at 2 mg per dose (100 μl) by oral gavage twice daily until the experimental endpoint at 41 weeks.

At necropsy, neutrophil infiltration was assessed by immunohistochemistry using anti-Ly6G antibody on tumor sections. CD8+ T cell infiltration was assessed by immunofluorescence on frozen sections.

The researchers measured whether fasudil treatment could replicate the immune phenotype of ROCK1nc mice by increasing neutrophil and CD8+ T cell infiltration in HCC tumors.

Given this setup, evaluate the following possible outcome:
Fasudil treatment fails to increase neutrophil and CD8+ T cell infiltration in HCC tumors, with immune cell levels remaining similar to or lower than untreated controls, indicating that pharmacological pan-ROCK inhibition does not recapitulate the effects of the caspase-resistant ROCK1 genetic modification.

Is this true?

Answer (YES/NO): YES